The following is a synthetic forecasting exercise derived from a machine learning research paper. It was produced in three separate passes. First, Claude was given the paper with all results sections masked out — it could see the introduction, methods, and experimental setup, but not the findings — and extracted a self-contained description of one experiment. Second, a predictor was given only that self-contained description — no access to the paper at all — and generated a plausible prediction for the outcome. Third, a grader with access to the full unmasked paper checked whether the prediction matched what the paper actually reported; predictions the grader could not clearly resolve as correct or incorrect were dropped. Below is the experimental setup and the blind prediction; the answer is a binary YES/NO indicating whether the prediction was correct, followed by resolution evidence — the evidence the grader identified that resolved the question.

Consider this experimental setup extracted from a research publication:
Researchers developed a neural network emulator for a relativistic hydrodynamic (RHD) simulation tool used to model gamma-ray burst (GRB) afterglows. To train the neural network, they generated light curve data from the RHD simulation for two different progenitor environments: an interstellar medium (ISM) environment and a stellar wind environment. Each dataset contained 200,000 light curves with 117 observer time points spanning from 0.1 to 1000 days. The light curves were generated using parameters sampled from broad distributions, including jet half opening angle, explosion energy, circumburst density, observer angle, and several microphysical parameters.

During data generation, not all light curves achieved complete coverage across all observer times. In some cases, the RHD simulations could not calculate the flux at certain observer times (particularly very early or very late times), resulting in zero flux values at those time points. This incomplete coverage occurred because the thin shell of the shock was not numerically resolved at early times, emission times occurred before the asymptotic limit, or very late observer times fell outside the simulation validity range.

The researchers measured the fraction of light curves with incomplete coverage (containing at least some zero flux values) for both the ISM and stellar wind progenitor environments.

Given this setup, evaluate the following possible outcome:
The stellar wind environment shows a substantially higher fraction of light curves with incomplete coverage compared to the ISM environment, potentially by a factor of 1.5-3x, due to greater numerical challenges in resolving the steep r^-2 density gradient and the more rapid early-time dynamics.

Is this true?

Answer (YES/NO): NO